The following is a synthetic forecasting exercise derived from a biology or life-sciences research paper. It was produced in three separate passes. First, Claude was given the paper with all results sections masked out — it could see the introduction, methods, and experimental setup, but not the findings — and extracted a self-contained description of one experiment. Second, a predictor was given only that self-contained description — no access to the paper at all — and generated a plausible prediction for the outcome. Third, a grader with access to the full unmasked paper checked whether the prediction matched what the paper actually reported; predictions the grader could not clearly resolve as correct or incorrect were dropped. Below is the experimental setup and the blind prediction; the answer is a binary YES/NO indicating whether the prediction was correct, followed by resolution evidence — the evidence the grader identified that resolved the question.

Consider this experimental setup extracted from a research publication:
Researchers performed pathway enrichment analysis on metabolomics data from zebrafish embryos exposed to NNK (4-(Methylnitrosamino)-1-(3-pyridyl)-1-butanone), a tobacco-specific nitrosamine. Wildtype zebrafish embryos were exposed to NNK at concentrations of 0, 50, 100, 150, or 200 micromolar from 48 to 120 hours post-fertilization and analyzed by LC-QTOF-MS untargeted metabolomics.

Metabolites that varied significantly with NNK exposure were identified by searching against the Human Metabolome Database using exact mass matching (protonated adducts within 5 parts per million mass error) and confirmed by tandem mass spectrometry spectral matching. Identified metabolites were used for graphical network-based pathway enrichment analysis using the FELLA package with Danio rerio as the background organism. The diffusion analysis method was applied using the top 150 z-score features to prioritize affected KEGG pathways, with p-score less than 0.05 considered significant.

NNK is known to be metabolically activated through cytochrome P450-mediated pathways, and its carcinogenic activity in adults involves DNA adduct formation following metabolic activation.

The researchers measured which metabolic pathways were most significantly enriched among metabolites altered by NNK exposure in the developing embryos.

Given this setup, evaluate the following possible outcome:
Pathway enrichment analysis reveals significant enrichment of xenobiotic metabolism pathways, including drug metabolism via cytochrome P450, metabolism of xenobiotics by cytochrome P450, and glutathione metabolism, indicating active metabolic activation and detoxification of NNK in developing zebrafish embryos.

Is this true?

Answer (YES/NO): NO